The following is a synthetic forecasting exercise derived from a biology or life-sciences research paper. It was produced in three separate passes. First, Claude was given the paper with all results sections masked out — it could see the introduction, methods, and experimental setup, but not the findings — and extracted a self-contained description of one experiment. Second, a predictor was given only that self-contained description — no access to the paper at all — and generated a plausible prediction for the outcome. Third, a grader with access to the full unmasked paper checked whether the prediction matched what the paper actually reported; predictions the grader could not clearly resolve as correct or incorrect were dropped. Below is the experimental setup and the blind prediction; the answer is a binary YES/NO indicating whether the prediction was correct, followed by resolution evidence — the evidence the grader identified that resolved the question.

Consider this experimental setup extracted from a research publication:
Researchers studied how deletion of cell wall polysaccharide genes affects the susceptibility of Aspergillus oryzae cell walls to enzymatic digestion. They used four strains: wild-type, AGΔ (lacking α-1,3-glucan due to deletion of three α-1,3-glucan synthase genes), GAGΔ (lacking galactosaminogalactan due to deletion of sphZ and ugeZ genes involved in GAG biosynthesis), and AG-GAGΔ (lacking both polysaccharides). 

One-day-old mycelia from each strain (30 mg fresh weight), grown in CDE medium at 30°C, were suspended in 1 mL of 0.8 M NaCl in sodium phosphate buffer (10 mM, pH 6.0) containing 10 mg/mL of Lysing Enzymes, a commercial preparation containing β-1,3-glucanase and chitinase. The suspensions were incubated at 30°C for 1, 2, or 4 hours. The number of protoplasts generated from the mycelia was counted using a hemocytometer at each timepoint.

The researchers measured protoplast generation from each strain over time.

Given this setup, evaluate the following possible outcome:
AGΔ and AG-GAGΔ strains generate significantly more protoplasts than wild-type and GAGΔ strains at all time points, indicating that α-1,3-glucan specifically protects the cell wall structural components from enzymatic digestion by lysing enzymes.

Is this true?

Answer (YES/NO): NO